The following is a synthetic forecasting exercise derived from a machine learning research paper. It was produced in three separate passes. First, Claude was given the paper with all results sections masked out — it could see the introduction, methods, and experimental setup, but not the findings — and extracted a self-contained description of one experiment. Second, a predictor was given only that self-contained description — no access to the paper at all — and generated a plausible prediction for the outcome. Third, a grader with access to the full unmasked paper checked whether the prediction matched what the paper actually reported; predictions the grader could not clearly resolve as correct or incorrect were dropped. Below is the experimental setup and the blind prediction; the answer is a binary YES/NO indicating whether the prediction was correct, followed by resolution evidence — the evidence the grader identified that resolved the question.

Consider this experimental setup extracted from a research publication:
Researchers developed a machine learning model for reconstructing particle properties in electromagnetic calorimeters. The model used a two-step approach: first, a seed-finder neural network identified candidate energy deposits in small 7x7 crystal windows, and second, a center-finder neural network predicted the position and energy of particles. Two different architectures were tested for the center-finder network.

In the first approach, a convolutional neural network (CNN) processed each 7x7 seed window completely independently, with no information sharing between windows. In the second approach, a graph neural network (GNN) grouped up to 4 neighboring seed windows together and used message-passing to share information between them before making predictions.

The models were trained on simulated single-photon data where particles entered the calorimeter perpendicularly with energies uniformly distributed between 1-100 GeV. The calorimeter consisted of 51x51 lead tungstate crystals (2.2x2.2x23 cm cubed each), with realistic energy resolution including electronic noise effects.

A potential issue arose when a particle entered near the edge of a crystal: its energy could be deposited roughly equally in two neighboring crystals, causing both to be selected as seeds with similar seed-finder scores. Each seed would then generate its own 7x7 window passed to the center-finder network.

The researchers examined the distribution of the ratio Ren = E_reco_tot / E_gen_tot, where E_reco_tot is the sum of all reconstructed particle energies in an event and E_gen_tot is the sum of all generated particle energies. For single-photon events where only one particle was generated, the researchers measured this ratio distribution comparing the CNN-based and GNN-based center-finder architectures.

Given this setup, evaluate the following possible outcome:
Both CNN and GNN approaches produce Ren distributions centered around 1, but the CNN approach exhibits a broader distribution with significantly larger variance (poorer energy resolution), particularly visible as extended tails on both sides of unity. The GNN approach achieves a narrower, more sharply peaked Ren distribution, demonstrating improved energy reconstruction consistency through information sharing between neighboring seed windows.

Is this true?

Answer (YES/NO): NO